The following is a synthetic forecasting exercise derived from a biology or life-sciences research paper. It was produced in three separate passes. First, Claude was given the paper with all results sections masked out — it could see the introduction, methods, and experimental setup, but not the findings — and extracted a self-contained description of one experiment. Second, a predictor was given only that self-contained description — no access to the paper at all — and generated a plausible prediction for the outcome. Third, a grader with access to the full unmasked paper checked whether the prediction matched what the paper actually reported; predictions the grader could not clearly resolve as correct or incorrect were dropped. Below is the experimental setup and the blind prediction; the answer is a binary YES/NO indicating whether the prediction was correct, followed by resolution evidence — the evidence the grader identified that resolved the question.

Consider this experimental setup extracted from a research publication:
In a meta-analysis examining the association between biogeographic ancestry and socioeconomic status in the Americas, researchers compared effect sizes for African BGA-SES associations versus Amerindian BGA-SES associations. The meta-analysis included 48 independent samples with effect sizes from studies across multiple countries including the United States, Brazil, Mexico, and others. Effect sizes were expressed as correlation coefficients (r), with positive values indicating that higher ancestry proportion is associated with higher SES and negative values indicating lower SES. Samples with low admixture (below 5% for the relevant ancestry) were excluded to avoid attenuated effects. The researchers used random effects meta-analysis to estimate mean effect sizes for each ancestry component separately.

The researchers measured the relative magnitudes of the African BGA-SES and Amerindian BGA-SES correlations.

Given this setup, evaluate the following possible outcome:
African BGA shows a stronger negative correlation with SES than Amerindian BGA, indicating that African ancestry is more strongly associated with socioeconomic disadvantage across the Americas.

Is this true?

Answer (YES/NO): NO